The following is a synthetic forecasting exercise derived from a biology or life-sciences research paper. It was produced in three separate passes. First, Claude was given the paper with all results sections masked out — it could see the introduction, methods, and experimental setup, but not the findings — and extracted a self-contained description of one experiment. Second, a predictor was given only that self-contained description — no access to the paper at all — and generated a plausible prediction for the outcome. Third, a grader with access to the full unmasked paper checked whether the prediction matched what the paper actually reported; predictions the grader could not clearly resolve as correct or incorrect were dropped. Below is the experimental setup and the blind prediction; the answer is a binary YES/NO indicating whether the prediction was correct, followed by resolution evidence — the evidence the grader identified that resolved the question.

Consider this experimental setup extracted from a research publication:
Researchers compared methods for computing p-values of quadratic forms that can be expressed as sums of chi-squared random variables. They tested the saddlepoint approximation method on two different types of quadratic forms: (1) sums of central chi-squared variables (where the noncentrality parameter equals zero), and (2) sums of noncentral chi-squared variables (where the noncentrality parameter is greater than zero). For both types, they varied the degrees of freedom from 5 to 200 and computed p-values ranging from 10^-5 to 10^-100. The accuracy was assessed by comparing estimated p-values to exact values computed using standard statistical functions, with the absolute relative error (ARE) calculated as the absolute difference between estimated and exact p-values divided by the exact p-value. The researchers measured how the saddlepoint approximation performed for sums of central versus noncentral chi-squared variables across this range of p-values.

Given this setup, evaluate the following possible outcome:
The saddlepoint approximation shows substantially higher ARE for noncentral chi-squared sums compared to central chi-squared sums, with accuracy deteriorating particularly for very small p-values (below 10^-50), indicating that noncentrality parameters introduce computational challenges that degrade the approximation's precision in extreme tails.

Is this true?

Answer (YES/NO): NO